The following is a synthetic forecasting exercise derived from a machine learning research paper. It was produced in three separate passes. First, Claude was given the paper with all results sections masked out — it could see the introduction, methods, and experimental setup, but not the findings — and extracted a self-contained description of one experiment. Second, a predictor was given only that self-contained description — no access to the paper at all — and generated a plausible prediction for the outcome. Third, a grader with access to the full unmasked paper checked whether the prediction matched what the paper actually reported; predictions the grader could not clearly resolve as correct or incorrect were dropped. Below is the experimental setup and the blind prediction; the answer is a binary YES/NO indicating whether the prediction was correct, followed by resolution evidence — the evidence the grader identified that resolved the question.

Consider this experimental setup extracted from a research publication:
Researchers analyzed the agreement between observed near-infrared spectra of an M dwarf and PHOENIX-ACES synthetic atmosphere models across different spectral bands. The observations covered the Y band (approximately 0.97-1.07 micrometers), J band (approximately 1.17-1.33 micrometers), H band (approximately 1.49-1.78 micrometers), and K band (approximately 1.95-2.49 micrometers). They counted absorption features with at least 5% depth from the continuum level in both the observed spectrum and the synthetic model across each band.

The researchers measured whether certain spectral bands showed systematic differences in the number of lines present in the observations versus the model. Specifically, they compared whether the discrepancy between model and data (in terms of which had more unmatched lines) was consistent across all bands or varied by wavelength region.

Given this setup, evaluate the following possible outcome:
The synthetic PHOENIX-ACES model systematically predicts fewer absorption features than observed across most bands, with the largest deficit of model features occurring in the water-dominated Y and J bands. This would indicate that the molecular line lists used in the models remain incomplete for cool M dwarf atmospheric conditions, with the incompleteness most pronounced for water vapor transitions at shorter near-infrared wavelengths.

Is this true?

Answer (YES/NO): NO